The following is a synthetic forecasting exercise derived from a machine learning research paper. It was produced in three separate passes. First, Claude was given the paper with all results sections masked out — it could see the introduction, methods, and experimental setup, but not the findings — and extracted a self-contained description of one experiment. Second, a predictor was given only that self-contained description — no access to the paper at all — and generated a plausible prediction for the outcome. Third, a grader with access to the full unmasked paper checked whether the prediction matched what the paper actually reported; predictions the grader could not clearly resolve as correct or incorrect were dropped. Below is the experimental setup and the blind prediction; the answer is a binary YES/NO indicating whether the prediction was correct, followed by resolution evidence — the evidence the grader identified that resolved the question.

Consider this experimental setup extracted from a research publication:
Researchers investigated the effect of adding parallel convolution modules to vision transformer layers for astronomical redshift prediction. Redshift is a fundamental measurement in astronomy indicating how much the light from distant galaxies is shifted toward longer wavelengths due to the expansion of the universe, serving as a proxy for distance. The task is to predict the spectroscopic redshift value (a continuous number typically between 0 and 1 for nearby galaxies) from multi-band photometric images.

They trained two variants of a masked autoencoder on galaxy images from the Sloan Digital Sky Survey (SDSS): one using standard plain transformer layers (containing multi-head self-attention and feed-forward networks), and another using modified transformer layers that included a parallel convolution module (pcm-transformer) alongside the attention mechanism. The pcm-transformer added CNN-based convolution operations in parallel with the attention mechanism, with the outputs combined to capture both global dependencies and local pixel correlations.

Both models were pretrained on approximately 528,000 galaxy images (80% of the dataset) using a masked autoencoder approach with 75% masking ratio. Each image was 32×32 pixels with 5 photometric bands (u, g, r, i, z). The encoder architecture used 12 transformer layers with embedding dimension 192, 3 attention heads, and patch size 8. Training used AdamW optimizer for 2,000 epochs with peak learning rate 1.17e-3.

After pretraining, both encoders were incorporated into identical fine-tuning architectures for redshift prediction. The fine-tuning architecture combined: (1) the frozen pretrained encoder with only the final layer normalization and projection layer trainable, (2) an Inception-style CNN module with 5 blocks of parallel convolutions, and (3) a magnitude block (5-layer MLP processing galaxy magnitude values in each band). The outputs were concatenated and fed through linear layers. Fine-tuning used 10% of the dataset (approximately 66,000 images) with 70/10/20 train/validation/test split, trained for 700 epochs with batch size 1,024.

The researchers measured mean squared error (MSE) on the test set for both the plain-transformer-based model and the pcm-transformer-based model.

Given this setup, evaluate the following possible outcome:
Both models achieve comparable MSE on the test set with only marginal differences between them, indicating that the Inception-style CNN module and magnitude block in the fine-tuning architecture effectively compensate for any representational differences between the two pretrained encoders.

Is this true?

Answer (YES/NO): NO